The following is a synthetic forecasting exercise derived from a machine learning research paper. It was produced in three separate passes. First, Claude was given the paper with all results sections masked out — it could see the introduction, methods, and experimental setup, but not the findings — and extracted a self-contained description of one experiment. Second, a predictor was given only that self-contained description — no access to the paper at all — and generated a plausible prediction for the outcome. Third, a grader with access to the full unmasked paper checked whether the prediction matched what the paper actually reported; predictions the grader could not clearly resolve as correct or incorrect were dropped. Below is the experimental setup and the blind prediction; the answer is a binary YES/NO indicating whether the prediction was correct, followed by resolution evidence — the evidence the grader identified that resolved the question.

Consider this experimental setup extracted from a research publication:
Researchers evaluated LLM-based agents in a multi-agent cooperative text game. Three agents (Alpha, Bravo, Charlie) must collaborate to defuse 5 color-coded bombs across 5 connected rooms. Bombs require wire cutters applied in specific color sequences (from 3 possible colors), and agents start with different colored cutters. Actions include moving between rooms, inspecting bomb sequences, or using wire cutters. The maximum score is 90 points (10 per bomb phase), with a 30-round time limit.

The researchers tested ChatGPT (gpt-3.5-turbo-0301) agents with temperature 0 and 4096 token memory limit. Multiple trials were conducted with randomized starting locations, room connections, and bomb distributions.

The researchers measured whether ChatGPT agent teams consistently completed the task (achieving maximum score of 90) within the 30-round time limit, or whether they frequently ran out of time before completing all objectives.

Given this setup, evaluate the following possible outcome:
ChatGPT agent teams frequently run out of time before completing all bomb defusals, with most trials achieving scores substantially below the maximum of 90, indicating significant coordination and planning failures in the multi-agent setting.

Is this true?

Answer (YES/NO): YES